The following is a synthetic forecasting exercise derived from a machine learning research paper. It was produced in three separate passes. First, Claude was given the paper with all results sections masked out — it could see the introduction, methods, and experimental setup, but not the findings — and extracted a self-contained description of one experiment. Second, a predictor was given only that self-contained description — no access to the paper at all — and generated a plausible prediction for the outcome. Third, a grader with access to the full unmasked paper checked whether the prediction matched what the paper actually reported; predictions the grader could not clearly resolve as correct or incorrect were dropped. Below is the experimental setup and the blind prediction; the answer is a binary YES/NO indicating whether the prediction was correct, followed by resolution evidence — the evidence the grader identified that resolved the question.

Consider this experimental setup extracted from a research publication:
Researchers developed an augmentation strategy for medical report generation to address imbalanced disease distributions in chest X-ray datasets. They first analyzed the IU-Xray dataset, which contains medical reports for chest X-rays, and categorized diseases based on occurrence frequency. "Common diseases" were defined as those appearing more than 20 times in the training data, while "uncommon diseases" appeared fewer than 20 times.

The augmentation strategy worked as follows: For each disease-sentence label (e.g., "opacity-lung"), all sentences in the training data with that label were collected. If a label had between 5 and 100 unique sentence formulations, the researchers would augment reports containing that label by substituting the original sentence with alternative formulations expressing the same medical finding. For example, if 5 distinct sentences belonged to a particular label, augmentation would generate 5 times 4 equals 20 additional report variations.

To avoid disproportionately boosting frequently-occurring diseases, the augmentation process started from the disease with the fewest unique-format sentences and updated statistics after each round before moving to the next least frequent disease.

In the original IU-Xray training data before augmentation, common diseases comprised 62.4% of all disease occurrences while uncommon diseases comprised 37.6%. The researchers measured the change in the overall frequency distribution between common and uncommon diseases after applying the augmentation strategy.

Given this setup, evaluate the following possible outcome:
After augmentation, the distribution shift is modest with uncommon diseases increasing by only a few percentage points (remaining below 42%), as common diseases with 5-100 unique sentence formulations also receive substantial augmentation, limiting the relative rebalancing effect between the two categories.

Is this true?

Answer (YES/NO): NO